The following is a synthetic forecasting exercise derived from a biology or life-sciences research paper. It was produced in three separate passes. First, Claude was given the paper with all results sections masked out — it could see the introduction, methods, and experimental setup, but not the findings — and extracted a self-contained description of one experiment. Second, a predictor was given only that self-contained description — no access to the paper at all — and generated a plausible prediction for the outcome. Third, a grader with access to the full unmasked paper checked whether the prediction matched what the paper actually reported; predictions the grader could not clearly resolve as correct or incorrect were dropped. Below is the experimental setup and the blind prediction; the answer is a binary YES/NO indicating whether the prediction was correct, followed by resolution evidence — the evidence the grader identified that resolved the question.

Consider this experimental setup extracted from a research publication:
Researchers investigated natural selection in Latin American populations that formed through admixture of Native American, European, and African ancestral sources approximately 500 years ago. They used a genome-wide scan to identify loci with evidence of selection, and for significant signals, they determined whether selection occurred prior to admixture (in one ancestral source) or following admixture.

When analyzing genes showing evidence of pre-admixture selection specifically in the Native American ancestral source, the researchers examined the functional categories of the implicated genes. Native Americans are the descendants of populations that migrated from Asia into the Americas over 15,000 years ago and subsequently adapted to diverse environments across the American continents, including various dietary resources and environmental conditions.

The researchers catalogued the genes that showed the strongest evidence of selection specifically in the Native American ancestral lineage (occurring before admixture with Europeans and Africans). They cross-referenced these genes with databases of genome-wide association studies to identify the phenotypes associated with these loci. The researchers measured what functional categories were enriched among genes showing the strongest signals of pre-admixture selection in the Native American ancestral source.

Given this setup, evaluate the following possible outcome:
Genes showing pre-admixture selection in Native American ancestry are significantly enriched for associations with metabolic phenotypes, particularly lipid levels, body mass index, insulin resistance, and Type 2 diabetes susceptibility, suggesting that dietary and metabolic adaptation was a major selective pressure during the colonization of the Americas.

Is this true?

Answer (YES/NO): NO